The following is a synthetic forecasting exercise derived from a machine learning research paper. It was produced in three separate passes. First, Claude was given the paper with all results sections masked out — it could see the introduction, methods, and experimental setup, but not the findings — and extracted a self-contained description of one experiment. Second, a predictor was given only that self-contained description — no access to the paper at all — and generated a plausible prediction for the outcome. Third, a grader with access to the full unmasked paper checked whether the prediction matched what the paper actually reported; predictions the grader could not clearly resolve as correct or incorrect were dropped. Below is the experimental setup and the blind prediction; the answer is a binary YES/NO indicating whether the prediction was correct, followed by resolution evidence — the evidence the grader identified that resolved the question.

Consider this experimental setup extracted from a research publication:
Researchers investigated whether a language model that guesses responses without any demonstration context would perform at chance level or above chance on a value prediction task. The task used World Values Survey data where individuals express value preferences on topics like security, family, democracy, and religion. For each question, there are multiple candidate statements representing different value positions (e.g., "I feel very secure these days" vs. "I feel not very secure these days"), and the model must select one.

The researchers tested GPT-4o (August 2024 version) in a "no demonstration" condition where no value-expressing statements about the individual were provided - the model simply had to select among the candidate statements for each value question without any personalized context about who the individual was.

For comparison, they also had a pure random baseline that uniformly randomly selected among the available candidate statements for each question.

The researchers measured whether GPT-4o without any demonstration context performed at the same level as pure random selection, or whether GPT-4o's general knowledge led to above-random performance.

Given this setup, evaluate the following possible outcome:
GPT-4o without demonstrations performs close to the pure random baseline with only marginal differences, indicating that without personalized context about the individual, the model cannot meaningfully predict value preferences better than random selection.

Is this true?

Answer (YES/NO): NO